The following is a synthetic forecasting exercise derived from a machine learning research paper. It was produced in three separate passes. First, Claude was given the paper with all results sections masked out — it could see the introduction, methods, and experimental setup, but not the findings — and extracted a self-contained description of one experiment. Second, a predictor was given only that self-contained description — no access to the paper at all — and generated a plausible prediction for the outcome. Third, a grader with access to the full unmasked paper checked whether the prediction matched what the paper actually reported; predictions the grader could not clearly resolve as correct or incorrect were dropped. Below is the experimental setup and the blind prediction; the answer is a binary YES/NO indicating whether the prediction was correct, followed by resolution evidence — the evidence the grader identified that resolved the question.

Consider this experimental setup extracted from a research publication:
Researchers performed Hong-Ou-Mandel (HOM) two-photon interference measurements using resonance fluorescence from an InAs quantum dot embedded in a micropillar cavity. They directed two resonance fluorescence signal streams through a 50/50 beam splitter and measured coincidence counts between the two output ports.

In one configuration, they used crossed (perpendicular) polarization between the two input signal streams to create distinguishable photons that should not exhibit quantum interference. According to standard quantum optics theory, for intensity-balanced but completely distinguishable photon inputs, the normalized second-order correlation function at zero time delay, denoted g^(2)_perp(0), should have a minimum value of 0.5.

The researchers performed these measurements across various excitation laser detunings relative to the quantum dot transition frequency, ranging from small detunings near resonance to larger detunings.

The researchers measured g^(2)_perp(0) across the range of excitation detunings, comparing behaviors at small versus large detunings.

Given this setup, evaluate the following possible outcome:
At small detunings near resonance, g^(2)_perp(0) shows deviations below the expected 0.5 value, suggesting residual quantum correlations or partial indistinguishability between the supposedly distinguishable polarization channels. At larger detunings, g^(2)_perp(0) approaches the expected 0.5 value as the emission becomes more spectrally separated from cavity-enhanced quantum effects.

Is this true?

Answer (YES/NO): NO